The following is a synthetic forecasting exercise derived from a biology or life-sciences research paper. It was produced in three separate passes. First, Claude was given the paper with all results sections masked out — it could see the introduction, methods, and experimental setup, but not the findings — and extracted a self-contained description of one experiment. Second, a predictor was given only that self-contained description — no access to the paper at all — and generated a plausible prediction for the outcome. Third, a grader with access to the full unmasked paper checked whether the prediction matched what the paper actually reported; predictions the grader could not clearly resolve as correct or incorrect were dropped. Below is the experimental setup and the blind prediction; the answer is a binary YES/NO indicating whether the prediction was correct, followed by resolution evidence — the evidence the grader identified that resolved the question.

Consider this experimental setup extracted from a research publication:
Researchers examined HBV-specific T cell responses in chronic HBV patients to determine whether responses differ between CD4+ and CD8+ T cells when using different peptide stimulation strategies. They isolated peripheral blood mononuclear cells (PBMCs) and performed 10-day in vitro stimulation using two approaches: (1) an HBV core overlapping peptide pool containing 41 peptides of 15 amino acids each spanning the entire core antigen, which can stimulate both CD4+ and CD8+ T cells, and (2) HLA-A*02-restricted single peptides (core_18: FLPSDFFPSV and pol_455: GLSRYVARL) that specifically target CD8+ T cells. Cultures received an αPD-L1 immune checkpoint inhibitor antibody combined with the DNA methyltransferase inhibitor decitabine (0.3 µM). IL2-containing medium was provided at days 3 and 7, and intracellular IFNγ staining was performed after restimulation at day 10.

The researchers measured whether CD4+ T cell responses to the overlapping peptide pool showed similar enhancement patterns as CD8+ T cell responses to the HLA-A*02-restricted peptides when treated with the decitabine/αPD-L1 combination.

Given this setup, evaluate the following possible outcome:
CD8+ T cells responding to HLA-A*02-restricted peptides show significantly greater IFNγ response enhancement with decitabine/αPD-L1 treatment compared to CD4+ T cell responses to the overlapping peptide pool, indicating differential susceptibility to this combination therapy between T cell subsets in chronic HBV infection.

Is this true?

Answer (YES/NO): NO